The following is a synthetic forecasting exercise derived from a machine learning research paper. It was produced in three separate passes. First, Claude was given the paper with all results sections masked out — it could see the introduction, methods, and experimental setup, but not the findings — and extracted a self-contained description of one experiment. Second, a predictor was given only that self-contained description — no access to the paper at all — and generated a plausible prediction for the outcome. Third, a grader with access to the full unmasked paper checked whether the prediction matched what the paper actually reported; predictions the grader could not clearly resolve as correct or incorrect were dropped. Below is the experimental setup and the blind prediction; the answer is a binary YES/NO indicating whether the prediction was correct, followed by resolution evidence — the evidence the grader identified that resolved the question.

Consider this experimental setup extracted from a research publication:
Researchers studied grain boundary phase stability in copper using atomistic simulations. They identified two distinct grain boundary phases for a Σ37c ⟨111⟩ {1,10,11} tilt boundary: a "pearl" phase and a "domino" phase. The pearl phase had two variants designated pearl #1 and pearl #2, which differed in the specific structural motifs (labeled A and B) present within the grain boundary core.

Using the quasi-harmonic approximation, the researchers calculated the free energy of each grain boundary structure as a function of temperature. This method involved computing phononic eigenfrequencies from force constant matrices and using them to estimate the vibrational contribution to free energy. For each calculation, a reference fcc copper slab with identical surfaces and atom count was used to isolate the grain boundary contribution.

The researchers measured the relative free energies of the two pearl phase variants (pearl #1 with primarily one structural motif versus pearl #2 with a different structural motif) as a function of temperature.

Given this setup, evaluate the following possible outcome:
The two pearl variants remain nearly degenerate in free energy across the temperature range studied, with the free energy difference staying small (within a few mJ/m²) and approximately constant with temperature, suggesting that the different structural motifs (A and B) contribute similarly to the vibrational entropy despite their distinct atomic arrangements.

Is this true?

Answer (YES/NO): NO